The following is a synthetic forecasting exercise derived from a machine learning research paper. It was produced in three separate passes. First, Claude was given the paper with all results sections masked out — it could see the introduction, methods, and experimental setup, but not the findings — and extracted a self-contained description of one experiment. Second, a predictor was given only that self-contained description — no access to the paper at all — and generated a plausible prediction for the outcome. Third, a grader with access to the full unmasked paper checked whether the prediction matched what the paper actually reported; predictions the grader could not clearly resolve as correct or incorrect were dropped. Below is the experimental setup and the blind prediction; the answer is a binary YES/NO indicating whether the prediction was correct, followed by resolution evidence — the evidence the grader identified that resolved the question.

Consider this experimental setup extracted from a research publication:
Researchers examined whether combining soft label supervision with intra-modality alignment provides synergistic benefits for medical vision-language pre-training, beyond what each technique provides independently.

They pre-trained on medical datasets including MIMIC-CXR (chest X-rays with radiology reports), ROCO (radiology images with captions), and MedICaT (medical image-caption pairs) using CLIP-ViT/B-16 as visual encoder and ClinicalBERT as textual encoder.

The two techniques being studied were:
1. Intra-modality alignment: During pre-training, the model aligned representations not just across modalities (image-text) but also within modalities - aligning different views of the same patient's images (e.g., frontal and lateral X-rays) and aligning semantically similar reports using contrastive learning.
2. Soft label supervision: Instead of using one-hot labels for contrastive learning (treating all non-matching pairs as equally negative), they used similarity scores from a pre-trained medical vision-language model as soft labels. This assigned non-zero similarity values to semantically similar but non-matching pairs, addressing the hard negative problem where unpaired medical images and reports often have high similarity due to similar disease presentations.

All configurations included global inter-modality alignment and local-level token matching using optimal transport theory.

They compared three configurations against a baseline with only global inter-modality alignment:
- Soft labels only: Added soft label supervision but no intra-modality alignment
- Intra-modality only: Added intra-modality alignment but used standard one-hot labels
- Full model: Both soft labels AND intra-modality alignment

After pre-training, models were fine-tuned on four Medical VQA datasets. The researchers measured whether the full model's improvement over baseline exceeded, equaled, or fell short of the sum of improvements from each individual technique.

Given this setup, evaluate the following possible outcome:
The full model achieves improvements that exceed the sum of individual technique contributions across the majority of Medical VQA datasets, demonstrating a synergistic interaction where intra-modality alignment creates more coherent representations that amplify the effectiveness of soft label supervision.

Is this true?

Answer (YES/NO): NO